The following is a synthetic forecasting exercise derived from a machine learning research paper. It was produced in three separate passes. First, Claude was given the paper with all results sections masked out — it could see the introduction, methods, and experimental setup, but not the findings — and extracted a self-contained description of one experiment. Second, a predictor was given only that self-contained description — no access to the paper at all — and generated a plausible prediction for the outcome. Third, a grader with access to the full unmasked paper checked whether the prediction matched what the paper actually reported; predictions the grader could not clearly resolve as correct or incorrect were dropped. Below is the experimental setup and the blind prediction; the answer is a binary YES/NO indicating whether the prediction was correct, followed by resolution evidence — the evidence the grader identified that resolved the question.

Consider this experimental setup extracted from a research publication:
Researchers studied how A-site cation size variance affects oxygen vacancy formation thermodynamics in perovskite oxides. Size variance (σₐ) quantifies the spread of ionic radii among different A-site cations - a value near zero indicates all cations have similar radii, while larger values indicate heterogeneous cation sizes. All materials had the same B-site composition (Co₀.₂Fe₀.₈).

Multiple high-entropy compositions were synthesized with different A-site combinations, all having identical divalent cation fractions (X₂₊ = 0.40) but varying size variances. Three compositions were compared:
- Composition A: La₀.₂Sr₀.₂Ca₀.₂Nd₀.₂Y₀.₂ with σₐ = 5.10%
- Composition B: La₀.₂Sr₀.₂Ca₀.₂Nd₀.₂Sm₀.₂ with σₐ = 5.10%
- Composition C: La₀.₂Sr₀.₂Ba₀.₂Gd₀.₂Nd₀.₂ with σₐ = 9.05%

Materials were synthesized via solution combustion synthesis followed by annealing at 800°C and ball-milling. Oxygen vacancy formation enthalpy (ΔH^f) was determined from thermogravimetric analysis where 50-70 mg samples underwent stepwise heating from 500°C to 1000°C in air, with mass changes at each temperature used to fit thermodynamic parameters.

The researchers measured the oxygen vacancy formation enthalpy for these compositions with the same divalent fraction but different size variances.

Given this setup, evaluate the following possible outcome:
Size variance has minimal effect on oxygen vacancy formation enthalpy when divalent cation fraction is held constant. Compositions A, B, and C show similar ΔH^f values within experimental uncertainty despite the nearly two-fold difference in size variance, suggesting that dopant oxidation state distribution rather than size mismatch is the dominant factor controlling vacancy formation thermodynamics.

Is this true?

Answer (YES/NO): NO